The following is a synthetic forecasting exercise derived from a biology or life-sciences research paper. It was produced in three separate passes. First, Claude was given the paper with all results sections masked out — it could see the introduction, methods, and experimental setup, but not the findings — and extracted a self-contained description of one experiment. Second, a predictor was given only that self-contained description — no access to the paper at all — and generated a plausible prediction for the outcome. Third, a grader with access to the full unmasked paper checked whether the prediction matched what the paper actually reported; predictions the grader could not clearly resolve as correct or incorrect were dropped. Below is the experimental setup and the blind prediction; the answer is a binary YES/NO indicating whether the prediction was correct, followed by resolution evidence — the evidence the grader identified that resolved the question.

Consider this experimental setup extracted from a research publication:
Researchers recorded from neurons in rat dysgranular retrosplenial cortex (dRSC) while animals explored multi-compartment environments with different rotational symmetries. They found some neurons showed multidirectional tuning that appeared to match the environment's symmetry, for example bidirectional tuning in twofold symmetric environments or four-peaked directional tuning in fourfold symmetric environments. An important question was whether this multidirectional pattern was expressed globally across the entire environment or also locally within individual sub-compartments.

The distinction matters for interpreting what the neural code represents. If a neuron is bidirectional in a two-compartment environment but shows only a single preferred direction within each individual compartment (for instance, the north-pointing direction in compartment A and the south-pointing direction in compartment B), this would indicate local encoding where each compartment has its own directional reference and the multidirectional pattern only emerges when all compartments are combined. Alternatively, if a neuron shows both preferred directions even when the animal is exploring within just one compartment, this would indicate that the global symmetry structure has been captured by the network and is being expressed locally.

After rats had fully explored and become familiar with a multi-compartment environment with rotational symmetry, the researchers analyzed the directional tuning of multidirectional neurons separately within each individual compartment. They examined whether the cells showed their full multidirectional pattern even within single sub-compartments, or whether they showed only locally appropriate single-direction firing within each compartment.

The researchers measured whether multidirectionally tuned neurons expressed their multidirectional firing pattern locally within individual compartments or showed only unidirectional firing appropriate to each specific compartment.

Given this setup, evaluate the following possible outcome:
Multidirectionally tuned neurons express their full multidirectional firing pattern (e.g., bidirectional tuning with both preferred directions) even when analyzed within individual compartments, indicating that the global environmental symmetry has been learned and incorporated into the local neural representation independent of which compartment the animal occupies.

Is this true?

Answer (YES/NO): NO